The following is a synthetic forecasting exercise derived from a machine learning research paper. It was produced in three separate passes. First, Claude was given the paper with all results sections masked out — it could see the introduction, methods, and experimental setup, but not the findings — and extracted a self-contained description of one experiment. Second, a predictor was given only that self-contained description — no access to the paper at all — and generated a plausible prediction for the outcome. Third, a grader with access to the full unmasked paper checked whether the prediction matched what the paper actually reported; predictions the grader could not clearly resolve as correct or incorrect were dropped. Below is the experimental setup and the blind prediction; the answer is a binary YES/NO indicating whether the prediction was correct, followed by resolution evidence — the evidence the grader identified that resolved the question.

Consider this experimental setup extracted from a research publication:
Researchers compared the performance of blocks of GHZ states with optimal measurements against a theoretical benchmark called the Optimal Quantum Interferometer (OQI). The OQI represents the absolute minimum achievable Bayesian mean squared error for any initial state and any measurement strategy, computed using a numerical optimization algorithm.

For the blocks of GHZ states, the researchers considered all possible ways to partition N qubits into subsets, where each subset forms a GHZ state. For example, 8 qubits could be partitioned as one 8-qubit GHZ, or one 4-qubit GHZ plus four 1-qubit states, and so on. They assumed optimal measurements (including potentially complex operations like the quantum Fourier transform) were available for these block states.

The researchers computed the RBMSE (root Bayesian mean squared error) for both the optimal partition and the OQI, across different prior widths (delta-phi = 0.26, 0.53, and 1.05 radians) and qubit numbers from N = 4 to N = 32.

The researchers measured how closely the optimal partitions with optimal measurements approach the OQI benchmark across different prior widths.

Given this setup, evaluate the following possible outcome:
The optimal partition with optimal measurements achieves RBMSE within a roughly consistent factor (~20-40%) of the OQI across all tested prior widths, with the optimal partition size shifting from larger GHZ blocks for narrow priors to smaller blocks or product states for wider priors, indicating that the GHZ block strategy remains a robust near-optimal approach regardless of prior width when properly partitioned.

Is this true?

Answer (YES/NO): NO